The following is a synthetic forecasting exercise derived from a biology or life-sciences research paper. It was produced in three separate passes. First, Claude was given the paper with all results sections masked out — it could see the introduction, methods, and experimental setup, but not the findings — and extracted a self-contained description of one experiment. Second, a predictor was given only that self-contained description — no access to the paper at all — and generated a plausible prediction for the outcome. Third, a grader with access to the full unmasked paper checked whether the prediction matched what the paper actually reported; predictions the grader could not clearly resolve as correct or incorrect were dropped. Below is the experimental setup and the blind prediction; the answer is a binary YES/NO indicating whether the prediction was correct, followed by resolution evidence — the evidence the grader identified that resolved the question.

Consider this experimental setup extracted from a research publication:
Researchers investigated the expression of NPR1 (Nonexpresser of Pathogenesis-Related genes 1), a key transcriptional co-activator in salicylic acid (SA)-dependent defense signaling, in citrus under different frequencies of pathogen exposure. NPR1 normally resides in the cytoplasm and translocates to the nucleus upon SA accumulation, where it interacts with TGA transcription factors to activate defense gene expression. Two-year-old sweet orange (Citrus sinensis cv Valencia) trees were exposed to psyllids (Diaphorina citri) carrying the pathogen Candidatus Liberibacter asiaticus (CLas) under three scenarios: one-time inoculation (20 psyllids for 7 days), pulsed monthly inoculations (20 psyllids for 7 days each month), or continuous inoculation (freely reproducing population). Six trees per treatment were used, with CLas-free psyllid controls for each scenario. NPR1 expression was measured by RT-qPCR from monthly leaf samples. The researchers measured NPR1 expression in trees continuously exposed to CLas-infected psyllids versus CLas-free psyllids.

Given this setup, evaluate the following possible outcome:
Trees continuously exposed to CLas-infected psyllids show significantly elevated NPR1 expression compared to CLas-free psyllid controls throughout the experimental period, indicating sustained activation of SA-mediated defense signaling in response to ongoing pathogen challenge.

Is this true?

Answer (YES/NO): NO